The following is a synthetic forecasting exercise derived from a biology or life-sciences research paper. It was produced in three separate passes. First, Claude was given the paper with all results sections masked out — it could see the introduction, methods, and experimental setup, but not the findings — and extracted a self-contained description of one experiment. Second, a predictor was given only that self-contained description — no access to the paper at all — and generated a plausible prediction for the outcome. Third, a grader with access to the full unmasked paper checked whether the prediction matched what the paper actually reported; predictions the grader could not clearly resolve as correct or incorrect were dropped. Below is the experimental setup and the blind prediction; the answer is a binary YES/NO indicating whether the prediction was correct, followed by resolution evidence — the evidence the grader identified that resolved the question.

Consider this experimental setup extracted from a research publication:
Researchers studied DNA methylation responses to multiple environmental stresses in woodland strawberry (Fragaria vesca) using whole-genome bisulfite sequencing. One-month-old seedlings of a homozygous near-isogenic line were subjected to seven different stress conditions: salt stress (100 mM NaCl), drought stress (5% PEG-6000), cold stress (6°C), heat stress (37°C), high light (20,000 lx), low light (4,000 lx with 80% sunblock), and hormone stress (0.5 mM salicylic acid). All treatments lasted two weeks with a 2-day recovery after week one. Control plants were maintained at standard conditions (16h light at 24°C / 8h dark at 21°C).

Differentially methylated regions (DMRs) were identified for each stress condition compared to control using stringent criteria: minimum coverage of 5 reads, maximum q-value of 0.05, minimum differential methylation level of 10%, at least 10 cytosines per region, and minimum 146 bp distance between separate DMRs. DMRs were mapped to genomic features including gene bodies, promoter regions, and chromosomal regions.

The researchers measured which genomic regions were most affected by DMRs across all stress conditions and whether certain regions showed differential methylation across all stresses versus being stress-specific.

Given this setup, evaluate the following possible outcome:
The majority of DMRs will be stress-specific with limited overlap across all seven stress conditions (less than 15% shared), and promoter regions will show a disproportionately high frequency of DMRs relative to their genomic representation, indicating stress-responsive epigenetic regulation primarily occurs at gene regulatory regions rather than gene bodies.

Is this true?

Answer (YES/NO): NO